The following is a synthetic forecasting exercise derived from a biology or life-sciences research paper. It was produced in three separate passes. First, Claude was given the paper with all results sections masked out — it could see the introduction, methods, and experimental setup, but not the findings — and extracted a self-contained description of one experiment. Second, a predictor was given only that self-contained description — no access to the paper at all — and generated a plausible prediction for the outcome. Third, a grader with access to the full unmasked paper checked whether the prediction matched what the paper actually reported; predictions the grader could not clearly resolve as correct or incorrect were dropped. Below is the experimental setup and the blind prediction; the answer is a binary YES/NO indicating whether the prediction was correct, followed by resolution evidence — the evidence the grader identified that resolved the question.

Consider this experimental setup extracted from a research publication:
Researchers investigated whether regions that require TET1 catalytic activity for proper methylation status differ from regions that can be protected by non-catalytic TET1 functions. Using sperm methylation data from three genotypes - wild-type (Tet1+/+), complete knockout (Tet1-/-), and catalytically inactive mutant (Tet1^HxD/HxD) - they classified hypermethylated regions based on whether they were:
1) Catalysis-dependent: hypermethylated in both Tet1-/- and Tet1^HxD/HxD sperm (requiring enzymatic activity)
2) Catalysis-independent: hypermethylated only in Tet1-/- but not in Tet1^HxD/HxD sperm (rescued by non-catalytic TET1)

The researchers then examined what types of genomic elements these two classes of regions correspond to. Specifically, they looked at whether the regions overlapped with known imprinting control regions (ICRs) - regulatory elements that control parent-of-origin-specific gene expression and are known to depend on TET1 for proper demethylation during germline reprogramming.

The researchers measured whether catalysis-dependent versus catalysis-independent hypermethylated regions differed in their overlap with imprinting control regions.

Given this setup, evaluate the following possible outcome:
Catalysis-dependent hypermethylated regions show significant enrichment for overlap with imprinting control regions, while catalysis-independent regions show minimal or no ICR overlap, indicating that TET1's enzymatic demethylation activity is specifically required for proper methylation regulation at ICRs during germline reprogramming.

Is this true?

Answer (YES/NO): YES